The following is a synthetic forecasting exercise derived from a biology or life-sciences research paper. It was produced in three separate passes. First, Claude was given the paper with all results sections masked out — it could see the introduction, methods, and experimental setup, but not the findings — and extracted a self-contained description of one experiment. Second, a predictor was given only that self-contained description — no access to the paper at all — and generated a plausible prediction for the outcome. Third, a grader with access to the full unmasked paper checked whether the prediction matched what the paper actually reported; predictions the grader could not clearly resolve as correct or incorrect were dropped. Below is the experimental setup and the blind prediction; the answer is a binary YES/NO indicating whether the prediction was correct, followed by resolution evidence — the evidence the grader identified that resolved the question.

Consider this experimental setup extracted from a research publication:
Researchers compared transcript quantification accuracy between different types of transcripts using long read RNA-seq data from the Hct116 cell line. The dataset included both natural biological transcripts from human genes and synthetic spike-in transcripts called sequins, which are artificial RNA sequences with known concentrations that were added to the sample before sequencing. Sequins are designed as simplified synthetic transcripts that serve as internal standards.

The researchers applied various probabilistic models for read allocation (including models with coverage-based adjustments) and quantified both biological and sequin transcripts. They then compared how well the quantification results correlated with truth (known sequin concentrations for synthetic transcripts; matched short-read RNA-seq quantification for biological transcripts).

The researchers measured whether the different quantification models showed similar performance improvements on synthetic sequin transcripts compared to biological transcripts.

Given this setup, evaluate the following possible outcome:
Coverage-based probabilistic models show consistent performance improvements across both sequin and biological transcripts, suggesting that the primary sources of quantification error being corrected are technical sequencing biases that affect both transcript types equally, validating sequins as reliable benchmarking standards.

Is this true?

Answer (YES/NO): NO